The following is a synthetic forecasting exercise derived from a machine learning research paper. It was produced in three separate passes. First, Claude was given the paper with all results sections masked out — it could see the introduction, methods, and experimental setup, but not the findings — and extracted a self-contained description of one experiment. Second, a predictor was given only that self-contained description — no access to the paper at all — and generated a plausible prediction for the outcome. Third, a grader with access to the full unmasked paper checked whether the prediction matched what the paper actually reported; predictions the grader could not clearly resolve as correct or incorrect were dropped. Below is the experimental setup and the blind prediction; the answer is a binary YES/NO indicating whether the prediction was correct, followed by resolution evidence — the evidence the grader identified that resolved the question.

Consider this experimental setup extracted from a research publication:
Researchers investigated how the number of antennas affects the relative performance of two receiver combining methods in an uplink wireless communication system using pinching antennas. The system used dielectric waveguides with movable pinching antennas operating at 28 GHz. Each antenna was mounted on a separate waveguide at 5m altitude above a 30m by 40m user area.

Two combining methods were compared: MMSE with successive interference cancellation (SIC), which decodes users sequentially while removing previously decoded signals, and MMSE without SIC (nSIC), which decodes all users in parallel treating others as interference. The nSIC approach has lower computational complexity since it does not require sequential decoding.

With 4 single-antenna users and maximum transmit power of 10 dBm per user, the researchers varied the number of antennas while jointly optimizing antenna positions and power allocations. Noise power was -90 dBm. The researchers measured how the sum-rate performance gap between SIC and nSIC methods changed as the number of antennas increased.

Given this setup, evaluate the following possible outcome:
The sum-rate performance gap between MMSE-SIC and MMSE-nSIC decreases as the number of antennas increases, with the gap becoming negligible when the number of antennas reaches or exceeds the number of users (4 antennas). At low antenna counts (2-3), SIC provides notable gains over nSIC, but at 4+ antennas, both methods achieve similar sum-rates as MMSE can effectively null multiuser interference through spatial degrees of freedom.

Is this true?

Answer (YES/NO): YES